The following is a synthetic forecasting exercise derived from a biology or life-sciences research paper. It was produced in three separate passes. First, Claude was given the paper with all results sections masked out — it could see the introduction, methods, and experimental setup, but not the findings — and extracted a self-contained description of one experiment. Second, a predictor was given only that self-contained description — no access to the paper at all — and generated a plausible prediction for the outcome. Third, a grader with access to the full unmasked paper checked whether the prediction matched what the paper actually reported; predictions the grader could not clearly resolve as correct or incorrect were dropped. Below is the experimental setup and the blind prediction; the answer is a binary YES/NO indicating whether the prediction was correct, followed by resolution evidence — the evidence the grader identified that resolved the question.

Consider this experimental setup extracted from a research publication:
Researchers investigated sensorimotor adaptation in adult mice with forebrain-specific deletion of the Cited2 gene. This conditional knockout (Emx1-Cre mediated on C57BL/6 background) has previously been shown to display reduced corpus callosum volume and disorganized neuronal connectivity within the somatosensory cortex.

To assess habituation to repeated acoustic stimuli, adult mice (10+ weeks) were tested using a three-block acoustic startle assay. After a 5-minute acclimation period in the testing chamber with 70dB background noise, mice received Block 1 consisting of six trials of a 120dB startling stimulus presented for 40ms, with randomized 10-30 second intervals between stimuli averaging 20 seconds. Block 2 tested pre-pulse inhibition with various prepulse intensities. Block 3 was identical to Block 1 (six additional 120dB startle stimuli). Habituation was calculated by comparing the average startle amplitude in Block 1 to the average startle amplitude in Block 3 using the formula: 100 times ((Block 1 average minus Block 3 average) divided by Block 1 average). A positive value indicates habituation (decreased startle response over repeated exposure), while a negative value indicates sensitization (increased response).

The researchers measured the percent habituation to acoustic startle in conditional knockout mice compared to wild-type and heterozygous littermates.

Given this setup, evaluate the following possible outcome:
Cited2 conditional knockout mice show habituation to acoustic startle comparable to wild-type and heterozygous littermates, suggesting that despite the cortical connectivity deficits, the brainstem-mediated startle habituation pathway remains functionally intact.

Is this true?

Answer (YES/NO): NO